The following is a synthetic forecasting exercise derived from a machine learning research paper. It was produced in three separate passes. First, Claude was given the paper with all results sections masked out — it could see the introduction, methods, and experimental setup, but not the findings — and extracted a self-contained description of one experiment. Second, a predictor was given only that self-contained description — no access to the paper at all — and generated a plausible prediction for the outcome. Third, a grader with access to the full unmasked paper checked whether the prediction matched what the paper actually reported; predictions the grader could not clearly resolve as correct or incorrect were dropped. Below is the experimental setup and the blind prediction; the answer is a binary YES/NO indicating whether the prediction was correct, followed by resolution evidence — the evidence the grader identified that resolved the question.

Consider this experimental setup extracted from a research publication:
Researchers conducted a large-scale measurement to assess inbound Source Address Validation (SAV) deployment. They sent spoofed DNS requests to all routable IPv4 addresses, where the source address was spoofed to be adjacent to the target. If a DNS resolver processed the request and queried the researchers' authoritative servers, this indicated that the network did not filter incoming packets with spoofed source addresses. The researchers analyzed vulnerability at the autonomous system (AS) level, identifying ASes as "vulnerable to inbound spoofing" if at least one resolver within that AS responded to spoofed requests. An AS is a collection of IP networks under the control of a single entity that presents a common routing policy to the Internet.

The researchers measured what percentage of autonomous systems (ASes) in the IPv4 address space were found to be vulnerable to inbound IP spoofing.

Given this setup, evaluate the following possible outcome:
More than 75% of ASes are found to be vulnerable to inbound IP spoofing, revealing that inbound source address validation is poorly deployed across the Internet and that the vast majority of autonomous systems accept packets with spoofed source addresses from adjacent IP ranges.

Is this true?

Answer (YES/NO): YES